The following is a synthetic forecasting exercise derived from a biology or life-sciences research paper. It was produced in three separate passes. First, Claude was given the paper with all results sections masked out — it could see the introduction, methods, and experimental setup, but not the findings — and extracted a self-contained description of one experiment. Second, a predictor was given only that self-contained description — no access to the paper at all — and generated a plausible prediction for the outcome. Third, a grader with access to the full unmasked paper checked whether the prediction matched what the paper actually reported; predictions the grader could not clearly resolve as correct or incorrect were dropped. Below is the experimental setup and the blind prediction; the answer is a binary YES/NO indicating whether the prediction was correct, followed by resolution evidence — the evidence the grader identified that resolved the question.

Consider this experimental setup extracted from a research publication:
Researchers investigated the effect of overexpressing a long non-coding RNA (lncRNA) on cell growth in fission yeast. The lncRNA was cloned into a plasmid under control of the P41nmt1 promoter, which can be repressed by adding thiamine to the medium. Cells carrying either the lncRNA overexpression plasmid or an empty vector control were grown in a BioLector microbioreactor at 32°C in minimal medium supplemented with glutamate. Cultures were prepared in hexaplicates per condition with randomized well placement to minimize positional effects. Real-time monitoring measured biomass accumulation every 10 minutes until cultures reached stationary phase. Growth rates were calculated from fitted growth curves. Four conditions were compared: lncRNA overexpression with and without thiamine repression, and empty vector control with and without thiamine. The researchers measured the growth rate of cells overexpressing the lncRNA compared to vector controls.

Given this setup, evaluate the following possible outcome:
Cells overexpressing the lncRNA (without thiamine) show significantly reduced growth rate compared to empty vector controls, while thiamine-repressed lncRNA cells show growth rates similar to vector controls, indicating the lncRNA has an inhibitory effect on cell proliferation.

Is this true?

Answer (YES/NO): YES